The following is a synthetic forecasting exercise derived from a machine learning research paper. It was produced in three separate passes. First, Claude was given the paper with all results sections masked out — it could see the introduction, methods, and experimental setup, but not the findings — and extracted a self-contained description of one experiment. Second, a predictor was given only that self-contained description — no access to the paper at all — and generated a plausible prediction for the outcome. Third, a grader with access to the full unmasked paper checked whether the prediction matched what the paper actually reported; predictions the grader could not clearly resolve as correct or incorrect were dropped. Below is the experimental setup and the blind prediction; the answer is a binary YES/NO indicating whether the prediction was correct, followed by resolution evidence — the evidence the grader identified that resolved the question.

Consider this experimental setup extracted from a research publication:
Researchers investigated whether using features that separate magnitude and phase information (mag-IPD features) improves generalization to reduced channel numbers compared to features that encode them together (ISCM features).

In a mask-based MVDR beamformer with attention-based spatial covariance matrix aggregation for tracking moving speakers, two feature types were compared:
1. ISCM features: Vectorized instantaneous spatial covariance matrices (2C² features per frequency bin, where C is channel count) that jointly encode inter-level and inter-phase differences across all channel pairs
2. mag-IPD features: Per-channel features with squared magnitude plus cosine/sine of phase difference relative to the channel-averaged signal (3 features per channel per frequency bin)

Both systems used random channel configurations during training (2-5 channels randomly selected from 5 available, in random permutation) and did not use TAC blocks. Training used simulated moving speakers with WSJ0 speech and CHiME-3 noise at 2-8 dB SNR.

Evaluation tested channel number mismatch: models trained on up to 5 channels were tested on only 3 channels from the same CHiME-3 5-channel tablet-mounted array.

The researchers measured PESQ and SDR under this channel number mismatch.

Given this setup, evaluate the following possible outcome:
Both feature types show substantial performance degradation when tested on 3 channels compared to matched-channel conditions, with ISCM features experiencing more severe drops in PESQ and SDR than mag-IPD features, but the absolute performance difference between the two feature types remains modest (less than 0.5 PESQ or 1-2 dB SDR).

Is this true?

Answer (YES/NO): NO